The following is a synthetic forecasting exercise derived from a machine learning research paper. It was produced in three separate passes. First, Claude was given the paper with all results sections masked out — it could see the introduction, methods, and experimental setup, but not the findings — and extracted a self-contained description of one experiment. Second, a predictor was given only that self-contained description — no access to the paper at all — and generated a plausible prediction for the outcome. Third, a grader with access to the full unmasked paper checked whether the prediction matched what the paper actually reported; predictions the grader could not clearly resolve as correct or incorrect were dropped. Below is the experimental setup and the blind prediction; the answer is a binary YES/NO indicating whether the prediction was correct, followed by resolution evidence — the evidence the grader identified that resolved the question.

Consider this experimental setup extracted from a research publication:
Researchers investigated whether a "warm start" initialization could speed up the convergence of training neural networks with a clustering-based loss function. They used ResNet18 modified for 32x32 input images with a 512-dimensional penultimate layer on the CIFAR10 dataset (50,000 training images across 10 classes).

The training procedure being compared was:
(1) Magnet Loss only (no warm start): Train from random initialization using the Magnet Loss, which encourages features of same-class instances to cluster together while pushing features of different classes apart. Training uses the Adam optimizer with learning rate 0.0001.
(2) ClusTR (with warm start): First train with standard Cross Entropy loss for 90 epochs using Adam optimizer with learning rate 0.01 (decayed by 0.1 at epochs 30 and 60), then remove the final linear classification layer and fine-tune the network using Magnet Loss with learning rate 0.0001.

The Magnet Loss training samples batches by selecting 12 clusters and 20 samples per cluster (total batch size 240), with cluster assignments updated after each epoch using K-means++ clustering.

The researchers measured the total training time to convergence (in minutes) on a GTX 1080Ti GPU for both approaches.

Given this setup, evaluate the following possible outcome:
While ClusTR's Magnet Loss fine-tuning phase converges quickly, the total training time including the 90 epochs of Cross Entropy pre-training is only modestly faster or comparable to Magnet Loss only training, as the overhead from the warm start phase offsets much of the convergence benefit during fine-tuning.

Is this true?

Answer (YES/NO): YES